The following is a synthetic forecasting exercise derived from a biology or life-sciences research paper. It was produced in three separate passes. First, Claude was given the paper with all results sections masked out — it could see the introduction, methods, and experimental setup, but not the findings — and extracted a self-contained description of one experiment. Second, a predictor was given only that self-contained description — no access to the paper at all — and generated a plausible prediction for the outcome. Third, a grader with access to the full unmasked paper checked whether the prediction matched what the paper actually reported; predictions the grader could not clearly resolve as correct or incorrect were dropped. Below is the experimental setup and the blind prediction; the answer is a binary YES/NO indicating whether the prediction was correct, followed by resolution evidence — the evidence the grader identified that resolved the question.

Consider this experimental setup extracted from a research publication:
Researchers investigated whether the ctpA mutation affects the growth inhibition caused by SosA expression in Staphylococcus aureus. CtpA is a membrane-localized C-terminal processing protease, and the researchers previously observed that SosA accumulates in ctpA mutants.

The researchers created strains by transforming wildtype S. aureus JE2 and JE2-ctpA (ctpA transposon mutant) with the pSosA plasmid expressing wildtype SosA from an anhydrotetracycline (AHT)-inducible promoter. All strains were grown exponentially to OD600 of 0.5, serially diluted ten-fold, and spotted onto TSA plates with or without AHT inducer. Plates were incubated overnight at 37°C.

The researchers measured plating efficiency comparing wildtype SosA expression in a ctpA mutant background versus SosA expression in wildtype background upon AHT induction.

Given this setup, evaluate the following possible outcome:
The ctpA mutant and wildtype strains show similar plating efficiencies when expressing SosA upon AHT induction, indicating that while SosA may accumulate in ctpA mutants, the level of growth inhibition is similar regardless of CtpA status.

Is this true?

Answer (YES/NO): NO